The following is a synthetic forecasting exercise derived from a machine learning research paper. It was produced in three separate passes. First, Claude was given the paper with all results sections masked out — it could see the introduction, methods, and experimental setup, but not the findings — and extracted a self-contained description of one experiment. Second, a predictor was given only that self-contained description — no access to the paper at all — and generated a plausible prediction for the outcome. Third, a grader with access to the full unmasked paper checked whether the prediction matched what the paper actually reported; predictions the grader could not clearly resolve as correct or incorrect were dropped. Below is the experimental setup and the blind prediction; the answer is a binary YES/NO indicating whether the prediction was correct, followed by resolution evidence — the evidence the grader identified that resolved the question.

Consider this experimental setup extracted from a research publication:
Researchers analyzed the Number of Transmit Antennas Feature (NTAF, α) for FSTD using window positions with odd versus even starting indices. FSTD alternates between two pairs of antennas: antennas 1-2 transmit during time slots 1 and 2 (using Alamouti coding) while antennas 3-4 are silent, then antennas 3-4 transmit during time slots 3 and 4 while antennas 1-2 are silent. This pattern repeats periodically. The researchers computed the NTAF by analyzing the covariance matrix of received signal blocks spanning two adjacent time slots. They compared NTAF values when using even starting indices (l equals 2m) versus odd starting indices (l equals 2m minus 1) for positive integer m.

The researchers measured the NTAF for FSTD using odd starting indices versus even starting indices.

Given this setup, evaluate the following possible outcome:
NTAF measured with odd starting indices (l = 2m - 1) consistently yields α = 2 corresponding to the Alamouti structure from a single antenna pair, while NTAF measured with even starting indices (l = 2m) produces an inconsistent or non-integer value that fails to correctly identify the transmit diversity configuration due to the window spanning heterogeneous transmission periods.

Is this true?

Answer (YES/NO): NO